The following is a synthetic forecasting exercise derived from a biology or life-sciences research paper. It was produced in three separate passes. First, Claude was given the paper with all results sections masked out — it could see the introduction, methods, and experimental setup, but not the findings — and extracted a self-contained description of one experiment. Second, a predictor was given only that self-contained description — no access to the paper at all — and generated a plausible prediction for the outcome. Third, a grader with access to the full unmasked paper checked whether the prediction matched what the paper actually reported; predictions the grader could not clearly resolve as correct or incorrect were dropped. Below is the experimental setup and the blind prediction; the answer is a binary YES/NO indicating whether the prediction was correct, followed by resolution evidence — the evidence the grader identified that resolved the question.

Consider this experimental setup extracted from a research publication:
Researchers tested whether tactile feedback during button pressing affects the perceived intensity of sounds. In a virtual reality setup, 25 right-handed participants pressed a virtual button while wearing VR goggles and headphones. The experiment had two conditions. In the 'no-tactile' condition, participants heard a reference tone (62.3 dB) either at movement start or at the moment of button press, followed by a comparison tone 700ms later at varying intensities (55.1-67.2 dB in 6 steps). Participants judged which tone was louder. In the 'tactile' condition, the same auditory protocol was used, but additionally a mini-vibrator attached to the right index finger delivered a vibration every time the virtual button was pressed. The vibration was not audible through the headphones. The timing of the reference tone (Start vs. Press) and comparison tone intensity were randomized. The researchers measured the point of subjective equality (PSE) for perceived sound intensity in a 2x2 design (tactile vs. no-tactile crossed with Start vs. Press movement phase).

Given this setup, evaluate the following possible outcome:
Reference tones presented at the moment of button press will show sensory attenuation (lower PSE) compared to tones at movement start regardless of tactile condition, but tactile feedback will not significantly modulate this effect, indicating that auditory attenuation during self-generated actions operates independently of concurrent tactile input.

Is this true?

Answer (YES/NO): NO